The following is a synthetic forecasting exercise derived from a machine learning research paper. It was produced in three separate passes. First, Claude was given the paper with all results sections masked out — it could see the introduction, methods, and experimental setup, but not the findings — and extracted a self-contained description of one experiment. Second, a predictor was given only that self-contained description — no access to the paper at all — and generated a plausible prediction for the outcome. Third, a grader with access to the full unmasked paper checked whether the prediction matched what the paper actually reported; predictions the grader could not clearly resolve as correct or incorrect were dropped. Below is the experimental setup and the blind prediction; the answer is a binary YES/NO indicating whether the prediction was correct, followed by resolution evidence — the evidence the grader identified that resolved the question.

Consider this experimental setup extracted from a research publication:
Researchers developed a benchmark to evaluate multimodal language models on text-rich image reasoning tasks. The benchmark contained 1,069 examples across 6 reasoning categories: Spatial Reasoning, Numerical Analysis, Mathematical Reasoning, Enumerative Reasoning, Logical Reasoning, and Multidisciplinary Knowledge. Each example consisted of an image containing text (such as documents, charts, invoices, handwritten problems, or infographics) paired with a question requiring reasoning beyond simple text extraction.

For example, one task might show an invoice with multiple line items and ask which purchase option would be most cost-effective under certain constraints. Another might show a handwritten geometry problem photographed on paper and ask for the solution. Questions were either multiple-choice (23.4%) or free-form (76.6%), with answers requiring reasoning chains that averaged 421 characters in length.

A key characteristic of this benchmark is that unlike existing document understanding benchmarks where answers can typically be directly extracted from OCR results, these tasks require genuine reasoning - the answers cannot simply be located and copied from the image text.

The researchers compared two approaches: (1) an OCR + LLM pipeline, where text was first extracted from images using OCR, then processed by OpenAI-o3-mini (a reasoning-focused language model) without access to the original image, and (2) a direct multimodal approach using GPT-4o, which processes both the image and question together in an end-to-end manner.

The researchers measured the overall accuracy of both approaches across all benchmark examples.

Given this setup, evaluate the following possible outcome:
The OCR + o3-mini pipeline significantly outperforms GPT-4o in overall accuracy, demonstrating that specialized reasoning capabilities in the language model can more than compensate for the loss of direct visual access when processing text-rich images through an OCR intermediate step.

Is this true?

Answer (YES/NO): NO